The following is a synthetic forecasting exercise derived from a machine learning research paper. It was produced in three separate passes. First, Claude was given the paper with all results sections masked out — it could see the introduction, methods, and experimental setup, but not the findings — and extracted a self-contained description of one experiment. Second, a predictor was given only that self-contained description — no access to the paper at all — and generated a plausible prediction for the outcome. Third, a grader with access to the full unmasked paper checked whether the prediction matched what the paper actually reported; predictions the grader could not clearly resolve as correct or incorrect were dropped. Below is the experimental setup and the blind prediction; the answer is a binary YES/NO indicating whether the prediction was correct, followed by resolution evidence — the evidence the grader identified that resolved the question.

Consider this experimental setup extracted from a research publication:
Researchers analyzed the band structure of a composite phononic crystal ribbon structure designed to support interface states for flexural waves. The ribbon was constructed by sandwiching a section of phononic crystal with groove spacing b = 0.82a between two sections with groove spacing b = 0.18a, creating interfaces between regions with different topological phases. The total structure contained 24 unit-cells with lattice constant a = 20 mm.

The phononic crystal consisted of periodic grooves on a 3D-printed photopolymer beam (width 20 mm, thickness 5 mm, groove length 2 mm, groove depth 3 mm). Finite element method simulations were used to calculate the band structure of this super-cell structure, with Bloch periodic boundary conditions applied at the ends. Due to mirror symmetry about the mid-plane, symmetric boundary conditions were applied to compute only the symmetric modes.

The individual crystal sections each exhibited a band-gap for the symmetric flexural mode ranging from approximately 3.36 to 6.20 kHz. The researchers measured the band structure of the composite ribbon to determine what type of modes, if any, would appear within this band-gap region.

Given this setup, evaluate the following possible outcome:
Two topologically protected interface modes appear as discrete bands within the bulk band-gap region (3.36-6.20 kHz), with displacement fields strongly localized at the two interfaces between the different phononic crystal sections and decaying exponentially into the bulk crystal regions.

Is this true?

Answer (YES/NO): YES